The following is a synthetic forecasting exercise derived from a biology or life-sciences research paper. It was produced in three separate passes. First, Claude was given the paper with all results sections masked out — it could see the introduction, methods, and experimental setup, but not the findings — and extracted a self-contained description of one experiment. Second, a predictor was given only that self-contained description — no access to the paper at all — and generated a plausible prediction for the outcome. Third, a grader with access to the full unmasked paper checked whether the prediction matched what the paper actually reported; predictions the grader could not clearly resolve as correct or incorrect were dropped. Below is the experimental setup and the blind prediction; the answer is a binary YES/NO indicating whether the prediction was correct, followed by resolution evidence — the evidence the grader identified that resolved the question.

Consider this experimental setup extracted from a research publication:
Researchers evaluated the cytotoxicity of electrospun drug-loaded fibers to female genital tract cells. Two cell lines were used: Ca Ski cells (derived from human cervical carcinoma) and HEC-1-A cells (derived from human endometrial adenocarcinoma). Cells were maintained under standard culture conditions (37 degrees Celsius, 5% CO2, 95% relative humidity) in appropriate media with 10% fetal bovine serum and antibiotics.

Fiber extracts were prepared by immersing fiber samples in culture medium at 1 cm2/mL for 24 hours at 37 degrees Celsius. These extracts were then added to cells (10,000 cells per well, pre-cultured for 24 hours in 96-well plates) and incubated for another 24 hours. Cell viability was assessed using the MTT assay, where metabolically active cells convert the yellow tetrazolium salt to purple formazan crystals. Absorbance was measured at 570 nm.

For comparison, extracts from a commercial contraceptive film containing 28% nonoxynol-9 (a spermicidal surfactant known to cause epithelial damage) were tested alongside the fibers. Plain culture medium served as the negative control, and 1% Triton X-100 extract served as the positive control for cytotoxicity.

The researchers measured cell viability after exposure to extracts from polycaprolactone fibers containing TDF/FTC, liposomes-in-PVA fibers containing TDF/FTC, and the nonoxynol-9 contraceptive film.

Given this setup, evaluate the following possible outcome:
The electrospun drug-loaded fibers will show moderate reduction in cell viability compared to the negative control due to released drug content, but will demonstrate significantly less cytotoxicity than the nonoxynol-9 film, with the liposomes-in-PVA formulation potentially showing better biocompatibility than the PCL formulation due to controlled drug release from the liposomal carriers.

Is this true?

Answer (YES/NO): NO